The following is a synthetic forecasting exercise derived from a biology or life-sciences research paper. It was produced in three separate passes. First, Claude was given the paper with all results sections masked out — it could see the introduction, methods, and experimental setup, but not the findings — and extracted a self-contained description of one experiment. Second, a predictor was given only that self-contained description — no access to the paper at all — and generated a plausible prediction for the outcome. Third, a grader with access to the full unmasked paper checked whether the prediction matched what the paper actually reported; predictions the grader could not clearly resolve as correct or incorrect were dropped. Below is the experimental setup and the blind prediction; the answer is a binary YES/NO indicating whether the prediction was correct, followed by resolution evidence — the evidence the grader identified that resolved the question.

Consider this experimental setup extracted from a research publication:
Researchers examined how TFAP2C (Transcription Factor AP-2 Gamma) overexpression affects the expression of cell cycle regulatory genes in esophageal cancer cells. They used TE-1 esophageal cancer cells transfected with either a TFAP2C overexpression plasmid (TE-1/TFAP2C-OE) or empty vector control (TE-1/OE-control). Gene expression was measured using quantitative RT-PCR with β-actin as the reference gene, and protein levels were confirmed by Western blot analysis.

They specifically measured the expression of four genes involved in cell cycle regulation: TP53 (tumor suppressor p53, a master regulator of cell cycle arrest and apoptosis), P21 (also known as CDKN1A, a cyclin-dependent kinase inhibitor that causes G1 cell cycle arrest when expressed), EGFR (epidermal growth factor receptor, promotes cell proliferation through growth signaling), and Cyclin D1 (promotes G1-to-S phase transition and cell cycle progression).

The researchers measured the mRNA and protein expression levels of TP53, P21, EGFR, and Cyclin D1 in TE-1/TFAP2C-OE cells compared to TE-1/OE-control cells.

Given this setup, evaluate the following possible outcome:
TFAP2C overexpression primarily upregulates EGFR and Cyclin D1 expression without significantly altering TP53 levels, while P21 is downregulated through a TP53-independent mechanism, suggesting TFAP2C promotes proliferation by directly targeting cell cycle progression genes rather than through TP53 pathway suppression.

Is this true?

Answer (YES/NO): NO